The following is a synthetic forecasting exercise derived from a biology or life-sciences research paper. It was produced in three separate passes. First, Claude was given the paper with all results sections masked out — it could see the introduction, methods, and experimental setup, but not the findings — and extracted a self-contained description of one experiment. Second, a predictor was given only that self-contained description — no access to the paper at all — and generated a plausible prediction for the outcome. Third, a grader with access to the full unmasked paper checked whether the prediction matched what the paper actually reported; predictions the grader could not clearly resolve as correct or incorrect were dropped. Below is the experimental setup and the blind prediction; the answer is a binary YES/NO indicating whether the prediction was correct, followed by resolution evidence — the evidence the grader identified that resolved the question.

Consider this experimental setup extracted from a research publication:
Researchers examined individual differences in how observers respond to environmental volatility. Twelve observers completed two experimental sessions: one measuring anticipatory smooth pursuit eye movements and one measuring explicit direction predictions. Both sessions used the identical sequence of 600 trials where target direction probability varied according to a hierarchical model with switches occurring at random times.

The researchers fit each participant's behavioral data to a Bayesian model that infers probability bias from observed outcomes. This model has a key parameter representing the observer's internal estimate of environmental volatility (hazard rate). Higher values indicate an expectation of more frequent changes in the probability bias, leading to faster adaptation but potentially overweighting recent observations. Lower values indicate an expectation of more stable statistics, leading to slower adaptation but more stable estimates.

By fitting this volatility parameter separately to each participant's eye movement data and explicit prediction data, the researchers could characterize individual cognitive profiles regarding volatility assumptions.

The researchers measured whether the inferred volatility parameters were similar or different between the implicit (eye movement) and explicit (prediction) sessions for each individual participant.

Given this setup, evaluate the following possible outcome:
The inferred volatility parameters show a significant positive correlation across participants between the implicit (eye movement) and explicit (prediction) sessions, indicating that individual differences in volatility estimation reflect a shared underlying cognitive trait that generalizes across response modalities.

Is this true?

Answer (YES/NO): NO